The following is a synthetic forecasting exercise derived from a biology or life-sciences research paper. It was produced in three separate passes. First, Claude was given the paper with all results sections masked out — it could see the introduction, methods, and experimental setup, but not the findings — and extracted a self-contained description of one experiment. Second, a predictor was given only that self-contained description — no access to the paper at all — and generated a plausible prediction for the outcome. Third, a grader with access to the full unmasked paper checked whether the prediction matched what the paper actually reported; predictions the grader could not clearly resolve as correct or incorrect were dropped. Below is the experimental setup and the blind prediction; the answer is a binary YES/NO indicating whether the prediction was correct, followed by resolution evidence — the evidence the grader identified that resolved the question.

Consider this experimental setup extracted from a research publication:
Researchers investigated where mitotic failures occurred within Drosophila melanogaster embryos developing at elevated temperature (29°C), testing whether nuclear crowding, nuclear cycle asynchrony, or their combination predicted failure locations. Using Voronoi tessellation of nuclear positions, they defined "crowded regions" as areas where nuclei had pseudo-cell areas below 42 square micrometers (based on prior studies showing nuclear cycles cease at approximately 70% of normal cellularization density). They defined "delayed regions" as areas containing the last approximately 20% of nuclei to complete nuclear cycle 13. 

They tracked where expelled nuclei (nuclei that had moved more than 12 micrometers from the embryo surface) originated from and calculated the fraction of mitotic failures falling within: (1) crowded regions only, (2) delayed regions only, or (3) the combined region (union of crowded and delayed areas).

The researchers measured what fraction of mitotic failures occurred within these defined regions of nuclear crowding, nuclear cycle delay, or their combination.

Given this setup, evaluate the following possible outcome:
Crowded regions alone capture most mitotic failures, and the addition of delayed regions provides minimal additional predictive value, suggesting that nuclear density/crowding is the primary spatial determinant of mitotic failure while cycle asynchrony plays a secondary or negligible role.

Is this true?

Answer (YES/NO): NO